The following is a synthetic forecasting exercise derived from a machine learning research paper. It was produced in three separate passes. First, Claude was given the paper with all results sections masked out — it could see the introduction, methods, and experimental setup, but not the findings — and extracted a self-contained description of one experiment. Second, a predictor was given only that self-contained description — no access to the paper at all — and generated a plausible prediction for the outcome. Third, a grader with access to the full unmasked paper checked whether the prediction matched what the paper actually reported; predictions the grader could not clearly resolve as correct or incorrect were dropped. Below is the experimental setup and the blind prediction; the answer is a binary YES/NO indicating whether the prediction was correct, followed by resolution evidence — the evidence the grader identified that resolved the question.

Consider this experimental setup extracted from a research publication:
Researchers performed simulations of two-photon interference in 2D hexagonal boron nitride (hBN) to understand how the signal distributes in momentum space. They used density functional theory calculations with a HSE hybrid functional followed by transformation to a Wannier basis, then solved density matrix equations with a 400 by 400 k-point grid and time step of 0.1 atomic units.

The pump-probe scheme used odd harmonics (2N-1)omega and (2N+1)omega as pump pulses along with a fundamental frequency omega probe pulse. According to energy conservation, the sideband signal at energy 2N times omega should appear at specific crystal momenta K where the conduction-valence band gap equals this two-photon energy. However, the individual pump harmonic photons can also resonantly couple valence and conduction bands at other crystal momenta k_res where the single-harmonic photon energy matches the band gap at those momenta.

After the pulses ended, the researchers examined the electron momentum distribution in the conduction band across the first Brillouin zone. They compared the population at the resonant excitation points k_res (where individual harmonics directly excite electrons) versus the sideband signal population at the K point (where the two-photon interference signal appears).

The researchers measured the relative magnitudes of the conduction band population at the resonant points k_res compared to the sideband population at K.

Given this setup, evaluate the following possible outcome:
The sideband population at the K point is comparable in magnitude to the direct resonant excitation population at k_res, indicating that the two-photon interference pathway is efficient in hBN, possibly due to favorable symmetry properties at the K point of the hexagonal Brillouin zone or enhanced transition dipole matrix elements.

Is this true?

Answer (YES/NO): NO